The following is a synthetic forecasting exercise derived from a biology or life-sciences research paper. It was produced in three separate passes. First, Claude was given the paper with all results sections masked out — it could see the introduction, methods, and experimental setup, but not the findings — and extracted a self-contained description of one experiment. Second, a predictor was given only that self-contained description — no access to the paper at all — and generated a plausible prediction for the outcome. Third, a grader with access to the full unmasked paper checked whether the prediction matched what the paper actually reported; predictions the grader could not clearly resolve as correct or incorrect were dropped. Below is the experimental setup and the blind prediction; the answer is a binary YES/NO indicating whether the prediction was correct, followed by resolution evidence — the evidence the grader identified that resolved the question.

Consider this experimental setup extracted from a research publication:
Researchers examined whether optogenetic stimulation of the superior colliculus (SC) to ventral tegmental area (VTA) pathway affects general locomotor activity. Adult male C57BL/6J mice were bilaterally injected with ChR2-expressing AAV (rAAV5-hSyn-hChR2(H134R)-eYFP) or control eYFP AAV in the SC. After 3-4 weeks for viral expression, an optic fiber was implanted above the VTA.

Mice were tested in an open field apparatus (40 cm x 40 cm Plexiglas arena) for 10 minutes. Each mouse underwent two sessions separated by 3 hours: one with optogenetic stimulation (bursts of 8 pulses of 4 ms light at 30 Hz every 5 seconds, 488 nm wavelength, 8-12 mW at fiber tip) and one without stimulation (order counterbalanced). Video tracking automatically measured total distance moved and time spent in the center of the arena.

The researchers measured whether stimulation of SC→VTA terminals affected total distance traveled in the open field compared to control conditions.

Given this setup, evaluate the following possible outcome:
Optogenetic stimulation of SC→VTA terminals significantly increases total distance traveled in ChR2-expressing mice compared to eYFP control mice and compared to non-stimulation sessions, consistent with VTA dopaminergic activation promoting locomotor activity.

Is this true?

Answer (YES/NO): NO